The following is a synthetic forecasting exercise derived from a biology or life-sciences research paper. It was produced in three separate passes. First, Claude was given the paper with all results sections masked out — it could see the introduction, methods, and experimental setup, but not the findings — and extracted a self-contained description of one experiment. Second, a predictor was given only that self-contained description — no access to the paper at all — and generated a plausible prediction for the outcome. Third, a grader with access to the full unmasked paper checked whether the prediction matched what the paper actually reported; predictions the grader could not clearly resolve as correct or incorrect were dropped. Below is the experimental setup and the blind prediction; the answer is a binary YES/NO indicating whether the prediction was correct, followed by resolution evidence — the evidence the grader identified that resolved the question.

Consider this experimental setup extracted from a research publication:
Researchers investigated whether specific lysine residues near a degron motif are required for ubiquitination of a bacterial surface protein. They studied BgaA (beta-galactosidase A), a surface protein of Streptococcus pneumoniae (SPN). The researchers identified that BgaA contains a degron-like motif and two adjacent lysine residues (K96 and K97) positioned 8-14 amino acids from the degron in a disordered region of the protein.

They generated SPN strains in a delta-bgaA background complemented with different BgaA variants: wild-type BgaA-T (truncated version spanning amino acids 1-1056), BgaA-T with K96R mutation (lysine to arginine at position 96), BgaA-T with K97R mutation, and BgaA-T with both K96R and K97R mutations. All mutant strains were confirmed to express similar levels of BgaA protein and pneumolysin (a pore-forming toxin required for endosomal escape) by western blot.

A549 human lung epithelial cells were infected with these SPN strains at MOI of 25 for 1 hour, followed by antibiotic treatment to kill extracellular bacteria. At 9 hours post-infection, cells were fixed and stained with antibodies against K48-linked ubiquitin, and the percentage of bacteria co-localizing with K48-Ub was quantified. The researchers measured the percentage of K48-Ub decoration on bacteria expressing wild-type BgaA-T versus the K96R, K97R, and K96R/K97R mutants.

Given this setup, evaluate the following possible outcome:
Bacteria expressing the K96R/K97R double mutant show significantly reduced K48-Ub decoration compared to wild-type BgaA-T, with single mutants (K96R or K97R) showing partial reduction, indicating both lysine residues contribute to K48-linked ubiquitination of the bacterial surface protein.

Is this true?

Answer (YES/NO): NO